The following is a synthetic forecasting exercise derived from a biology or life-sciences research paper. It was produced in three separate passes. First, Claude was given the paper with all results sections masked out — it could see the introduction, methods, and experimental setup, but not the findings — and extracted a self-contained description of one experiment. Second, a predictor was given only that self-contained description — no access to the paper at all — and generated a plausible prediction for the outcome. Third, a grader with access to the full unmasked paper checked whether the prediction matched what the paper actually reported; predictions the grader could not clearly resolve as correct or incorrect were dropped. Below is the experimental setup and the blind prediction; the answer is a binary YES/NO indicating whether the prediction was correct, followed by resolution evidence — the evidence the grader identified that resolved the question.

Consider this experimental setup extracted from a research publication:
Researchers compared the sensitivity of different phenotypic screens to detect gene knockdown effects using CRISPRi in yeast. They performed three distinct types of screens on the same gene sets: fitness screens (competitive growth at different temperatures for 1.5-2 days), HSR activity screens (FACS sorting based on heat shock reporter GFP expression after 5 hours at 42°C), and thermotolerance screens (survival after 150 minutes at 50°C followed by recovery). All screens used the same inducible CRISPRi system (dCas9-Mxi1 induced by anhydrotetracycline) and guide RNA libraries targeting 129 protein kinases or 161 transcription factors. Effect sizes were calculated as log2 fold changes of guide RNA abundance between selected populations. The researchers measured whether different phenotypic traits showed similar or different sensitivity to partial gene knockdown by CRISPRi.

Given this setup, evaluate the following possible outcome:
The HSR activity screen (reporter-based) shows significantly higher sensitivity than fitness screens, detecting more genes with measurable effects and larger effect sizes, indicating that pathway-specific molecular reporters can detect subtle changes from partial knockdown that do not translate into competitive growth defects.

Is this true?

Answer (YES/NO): YES